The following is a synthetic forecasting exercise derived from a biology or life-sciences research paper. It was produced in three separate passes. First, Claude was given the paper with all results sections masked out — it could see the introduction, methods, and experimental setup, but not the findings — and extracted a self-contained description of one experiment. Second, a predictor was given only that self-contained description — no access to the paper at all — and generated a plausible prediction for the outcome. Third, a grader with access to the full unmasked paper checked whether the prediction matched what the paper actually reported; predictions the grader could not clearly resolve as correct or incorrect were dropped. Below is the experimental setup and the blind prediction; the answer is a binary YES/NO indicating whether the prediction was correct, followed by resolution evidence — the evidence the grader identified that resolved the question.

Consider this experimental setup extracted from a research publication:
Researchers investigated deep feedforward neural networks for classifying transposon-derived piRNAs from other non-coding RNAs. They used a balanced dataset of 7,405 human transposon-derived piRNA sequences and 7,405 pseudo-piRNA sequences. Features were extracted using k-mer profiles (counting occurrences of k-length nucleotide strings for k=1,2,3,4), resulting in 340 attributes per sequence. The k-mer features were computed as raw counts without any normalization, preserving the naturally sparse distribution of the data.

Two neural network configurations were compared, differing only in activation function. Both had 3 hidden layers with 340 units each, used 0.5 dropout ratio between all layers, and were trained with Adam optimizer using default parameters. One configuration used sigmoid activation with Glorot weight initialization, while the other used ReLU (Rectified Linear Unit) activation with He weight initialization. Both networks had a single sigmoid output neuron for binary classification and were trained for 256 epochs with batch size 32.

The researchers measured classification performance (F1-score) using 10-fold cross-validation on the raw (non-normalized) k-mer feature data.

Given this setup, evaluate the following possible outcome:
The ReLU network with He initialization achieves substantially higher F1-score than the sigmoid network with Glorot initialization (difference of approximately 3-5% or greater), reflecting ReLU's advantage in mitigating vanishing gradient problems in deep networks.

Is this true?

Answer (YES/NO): NO